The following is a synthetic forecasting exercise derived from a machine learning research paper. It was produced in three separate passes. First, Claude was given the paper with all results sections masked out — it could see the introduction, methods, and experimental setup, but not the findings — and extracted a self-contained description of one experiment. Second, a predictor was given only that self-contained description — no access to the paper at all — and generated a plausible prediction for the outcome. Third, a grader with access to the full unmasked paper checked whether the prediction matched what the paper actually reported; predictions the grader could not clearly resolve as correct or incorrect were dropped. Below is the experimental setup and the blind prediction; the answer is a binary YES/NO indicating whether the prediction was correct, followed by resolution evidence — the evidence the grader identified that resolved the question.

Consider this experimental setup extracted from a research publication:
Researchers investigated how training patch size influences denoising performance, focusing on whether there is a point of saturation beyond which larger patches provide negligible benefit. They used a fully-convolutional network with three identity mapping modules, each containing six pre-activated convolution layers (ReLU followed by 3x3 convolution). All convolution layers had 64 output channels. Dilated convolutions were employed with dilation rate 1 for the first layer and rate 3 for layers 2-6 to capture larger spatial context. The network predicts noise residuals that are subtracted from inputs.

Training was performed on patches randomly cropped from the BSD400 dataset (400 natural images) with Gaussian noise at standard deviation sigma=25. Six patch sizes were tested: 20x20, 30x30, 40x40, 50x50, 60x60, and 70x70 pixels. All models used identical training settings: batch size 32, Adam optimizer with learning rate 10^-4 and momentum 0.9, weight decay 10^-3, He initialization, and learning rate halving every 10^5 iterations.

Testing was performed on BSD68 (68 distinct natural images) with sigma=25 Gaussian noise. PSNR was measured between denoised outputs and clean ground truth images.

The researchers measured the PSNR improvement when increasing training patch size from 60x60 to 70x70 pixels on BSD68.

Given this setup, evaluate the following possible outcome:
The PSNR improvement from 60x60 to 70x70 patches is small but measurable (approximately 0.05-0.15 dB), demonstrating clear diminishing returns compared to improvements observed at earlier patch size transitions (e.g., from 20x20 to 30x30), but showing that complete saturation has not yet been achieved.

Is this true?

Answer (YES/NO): NO